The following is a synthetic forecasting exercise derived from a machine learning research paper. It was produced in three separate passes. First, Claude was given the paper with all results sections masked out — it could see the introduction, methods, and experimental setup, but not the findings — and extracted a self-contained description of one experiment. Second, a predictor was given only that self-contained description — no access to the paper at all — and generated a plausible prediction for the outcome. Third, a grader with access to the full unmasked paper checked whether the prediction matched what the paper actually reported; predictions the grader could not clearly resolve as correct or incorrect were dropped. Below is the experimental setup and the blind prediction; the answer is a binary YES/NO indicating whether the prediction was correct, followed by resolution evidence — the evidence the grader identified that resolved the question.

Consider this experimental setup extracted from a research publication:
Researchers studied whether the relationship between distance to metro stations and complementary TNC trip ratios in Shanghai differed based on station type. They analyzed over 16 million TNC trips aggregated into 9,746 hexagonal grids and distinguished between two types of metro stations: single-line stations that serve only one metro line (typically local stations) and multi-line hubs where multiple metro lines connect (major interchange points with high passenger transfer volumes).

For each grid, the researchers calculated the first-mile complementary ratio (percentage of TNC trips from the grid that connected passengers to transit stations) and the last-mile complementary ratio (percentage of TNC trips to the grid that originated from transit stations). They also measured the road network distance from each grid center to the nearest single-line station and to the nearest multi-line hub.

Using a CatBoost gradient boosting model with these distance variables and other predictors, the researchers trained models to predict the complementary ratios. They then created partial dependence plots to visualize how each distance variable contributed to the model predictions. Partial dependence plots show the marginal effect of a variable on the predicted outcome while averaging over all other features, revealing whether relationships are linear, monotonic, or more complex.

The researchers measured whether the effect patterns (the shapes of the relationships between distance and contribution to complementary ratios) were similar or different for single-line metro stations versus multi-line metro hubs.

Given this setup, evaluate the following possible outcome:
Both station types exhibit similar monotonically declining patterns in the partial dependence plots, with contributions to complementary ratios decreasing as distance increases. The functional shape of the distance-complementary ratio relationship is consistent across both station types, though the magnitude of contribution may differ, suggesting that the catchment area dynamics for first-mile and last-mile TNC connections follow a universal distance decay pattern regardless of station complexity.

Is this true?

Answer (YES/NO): NO